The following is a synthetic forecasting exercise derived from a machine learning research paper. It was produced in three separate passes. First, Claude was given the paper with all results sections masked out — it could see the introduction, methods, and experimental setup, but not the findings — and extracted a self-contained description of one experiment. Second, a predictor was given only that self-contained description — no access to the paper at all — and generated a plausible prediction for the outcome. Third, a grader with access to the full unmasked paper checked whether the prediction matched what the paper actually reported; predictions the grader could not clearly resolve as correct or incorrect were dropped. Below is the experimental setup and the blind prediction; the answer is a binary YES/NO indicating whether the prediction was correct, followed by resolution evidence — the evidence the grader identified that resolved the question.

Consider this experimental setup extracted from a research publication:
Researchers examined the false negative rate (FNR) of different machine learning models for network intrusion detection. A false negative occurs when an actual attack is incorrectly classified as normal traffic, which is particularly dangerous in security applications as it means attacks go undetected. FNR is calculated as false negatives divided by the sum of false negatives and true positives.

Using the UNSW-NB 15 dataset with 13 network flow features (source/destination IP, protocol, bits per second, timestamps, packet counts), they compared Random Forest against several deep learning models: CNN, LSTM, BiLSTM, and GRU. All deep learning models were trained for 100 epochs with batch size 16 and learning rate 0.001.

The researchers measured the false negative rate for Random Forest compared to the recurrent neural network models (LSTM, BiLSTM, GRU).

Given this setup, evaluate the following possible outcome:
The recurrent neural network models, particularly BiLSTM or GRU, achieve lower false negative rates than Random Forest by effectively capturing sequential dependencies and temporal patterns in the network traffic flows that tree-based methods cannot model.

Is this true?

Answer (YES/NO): NO